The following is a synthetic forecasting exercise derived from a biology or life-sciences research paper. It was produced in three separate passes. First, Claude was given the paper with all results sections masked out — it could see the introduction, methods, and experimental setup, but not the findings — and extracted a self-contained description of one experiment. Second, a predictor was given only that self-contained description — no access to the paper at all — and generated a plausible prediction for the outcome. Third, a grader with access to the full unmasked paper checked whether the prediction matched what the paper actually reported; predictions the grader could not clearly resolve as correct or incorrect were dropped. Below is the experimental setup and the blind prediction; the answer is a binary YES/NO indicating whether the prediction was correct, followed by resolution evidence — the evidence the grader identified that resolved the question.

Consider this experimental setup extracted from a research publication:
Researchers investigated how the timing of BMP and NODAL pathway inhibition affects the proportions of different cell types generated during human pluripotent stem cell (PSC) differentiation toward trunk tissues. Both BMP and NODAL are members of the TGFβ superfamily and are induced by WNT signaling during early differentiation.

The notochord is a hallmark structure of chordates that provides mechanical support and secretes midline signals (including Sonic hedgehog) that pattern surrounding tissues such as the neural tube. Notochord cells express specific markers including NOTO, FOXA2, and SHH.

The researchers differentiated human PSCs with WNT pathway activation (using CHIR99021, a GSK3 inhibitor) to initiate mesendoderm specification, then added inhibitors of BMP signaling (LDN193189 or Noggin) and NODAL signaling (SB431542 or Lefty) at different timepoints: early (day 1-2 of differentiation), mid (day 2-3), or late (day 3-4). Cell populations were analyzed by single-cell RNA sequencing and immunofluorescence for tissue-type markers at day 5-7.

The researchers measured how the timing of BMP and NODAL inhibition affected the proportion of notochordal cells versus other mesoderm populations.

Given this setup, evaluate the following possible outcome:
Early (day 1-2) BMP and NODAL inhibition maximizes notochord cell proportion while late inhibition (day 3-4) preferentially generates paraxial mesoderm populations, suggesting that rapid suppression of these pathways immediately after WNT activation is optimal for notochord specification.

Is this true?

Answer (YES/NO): NO